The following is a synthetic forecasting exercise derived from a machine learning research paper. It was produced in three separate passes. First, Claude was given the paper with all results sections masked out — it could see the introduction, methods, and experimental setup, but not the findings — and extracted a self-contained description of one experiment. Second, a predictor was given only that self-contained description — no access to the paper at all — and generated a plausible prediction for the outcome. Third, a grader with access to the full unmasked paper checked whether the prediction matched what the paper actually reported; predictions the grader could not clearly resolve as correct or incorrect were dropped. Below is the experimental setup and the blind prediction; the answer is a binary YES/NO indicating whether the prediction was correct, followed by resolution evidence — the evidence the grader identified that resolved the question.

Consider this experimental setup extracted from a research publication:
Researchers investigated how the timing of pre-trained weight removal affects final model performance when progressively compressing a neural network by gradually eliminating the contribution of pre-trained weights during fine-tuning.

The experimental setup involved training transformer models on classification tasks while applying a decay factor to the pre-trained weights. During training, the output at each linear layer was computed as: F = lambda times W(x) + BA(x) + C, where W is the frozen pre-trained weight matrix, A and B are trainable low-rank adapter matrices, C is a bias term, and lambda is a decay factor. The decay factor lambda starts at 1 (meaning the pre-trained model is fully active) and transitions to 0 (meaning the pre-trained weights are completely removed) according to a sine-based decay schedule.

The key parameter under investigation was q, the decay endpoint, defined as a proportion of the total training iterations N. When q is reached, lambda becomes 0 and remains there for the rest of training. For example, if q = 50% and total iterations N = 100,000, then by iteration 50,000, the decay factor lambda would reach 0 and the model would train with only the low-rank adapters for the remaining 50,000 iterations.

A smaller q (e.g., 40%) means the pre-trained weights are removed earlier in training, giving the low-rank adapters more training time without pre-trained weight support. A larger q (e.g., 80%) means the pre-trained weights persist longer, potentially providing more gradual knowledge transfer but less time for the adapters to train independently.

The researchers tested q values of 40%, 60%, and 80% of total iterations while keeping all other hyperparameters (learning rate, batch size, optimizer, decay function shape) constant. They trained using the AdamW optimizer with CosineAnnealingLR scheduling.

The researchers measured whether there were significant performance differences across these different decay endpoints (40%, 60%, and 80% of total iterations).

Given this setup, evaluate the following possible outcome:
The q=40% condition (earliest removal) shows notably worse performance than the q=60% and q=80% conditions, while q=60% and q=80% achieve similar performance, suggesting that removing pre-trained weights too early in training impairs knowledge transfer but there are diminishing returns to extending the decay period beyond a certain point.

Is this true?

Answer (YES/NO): NO